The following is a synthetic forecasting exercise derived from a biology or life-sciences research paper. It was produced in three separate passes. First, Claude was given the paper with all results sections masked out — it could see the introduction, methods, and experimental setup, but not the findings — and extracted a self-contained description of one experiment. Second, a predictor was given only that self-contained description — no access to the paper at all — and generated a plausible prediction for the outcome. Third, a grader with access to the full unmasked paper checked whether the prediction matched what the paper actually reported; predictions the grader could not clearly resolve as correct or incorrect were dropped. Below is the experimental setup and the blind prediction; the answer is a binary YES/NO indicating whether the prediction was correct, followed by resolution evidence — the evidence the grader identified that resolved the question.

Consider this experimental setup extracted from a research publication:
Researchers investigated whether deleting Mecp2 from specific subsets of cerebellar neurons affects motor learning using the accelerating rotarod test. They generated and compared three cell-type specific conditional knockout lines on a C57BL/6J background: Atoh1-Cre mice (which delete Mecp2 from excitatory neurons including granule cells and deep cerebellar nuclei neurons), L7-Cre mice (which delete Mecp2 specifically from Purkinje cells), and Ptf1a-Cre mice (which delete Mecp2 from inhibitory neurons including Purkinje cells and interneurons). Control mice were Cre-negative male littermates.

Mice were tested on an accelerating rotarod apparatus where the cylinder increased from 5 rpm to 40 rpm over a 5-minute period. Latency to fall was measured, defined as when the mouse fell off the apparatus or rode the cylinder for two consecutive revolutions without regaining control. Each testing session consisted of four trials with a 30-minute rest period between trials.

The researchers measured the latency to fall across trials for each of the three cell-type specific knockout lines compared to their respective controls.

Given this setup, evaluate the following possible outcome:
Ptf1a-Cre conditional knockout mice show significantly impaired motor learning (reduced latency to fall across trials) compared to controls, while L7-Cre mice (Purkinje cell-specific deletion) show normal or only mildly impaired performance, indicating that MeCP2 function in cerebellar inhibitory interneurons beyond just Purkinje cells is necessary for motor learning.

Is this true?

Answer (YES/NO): NO